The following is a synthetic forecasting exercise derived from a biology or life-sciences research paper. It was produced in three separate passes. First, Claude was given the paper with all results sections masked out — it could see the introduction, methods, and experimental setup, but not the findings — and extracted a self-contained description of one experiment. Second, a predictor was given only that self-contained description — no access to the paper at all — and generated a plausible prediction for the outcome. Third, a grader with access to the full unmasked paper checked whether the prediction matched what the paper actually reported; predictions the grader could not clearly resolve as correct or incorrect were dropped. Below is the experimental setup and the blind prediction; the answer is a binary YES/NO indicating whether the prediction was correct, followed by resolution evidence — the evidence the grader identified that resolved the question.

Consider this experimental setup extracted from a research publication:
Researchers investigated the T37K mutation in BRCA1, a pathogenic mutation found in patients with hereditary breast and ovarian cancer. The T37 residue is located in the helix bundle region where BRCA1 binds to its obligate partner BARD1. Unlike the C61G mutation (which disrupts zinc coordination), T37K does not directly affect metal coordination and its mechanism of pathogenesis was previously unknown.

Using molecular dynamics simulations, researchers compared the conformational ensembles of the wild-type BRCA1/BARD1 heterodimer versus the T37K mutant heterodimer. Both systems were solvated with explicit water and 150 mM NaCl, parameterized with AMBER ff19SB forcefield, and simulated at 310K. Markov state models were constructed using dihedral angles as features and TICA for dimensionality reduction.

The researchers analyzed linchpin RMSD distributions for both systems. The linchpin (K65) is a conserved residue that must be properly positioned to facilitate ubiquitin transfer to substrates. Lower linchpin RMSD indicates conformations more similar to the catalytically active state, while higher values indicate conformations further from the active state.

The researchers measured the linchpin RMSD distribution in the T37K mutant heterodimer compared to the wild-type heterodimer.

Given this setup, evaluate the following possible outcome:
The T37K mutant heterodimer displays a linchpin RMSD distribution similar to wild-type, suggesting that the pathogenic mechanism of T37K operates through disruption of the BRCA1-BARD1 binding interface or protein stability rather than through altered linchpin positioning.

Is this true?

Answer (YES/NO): NO